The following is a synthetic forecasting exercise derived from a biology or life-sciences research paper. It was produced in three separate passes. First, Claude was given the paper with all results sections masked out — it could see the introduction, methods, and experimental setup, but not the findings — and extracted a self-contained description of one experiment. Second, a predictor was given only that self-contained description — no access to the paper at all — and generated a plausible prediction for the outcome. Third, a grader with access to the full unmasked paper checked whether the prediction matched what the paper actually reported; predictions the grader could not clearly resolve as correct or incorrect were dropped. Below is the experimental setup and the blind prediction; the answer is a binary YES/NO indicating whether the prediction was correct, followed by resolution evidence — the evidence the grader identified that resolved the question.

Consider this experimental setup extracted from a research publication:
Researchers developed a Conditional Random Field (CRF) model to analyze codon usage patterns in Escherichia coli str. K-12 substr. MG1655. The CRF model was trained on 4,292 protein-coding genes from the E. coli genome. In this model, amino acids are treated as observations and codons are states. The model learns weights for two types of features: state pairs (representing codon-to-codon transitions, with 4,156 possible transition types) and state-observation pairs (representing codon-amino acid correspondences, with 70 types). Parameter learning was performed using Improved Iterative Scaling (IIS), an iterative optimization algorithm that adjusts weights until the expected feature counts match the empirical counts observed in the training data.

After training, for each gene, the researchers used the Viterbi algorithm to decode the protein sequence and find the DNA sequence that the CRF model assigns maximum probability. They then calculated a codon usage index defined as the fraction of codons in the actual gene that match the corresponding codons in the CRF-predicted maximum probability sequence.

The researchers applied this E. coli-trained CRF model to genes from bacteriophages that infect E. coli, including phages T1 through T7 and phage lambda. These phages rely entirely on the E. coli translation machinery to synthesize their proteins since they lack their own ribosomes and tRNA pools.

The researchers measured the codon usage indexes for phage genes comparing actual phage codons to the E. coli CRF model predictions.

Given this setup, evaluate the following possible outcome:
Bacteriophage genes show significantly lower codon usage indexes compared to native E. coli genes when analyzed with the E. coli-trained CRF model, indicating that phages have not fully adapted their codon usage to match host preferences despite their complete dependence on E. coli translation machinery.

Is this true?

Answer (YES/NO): NO